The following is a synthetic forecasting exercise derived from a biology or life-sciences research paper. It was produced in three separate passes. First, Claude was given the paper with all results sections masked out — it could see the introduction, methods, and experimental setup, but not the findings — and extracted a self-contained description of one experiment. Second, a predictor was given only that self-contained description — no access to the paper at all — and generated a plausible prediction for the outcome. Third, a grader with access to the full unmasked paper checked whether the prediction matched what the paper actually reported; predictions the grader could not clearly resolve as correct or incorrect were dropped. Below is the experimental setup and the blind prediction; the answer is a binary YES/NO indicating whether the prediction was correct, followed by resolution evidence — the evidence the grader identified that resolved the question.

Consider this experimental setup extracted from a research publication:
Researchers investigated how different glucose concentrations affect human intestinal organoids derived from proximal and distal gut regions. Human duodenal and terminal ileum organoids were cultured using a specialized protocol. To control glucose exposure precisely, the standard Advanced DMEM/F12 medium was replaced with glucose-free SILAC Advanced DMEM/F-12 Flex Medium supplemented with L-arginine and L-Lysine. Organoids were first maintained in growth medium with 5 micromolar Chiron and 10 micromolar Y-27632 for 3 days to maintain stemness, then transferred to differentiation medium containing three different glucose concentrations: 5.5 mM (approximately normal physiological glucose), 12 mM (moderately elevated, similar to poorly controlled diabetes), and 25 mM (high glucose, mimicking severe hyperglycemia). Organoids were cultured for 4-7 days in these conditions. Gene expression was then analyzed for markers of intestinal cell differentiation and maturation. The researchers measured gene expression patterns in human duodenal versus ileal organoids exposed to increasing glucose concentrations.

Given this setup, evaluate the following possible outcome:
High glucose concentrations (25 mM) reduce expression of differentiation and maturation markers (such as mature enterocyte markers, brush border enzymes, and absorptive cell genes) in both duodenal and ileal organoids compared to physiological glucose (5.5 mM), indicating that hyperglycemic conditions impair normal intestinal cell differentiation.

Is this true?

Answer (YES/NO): NO